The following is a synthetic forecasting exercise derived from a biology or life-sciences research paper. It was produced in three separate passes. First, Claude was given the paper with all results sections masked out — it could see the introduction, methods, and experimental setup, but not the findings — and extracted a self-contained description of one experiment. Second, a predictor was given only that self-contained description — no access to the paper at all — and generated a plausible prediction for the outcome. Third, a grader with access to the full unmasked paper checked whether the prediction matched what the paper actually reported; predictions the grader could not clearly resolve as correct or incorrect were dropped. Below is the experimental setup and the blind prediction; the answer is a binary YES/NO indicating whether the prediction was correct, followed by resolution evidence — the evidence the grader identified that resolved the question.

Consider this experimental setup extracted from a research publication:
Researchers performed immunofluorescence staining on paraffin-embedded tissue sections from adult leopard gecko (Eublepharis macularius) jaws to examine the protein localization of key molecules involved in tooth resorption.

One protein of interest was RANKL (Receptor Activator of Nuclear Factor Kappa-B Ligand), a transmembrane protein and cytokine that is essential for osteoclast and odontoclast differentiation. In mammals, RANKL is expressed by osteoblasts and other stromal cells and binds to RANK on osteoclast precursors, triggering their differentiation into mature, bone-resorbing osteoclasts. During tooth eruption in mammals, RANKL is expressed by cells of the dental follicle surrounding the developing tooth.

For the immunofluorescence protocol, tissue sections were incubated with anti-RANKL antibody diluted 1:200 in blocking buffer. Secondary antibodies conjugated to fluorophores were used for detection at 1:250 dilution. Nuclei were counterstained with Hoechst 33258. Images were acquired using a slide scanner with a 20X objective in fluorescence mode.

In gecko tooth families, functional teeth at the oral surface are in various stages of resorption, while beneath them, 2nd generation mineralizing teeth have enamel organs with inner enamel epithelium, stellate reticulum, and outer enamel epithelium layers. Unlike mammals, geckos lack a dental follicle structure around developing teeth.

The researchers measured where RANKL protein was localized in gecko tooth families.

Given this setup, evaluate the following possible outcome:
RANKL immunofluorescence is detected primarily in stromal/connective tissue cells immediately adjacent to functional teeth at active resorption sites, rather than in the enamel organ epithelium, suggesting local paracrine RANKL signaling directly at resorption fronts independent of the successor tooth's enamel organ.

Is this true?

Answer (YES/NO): NO